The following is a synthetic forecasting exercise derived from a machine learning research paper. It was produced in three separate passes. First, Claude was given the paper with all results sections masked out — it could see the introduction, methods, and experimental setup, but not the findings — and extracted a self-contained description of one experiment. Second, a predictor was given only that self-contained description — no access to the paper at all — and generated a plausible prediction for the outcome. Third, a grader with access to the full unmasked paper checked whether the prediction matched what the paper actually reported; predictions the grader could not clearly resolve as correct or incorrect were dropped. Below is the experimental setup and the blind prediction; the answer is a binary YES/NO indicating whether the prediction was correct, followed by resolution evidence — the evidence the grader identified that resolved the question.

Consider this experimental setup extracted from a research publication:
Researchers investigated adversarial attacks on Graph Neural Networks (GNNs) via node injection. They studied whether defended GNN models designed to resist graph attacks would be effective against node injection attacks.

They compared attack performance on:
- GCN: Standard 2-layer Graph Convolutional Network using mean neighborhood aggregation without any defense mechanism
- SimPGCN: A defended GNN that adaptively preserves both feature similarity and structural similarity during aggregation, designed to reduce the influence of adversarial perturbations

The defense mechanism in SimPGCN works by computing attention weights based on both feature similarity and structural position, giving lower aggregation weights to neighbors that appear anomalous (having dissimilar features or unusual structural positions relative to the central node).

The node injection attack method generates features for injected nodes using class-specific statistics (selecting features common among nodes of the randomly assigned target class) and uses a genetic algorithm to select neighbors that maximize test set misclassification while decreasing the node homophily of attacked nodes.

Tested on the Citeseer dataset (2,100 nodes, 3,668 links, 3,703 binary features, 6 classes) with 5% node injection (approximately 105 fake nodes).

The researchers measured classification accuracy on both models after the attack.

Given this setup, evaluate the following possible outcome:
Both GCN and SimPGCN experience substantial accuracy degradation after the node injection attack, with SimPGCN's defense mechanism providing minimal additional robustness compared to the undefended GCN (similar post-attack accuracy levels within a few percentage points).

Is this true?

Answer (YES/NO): YES